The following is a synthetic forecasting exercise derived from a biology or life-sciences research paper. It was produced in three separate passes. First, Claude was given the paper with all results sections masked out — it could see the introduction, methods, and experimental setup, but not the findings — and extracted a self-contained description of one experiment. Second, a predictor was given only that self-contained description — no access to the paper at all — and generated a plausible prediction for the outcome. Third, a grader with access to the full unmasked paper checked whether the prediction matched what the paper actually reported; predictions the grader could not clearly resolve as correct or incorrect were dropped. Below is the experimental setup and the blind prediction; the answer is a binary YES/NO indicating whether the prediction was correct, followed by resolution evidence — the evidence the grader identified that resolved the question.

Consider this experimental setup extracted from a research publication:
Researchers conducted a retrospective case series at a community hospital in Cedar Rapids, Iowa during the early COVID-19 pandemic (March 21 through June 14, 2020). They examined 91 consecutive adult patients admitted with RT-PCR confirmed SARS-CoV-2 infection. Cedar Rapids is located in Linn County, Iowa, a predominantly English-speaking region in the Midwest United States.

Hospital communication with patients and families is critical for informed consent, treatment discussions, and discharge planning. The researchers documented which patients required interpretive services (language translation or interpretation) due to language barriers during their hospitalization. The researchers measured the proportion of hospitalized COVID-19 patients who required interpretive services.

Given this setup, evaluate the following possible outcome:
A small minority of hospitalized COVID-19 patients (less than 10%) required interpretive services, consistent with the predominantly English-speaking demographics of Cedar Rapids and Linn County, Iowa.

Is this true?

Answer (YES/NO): NO